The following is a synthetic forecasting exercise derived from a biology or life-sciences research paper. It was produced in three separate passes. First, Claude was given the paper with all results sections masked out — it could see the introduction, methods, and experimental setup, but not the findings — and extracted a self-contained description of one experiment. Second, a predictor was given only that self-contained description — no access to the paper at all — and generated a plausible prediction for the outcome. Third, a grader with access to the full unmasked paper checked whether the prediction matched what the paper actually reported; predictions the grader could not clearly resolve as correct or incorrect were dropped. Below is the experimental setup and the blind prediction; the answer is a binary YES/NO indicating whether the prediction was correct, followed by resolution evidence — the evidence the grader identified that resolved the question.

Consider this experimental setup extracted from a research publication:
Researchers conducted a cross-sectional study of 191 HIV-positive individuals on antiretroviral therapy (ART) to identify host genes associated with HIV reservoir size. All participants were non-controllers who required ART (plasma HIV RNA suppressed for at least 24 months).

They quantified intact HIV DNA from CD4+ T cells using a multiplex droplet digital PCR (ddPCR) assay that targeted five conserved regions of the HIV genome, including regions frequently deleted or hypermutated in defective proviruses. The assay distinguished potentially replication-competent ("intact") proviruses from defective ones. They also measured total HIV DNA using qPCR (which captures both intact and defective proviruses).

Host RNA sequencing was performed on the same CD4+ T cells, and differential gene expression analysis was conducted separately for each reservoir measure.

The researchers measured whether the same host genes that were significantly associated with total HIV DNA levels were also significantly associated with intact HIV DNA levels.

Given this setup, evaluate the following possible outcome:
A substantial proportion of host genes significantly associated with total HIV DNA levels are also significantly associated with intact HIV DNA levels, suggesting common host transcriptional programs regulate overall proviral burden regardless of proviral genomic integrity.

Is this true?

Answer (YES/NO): NO